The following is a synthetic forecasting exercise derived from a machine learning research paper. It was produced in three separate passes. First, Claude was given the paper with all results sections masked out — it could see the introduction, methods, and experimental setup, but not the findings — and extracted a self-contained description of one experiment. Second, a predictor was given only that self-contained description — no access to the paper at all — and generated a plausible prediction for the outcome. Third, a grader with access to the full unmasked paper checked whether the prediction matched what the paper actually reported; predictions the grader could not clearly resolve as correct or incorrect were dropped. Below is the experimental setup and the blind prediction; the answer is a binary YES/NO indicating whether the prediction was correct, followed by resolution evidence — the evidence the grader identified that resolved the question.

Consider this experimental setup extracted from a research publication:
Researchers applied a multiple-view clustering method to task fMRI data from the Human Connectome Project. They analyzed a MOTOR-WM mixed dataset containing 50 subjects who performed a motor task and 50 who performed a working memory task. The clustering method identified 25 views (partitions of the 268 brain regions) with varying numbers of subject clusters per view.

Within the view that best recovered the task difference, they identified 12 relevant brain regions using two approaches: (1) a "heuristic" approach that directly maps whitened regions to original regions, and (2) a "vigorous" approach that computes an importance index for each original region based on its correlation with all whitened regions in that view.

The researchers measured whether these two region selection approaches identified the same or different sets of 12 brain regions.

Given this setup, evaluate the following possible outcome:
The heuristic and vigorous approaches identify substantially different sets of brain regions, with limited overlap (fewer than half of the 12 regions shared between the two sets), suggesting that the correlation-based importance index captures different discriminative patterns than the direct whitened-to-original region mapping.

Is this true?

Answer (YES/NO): NO